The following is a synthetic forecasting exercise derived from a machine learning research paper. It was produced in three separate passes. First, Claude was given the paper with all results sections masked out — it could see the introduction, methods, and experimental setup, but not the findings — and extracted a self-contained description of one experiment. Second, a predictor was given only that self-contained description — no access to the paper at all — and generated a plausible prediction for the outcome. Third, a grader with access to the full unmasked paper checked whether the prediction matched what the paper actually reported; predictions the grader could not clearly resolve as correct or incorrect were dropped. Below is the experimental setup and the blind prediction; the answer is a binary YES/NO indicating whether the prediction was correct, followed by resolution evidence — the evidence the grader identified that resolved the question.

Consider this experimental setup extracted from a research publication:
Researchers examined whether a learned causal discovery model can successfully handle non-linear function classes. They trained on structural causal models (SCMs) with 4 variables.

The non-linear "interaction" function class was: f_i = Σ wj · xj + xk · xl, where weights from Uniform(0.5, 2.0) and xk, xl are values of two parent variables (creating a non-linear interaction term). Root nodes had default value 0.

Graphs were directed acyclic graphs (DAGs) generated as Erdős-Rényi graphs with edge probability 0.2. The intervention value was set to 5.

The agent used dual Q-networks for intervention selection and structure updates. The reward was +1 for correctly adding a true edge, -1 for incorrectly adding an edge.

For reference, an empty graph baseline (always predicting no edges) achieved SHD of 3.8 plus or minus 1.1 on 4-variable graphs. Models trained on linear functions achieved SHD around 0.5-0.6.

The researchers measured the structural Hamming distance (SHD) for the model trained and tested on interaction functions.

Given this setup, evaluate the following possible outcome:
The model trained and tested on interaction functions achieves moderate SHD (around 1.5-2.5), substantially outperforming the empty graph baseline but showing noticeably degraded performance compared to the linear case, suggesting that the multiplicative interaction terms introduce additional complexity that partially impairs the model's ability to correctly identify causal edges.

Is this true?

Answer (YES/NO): NO